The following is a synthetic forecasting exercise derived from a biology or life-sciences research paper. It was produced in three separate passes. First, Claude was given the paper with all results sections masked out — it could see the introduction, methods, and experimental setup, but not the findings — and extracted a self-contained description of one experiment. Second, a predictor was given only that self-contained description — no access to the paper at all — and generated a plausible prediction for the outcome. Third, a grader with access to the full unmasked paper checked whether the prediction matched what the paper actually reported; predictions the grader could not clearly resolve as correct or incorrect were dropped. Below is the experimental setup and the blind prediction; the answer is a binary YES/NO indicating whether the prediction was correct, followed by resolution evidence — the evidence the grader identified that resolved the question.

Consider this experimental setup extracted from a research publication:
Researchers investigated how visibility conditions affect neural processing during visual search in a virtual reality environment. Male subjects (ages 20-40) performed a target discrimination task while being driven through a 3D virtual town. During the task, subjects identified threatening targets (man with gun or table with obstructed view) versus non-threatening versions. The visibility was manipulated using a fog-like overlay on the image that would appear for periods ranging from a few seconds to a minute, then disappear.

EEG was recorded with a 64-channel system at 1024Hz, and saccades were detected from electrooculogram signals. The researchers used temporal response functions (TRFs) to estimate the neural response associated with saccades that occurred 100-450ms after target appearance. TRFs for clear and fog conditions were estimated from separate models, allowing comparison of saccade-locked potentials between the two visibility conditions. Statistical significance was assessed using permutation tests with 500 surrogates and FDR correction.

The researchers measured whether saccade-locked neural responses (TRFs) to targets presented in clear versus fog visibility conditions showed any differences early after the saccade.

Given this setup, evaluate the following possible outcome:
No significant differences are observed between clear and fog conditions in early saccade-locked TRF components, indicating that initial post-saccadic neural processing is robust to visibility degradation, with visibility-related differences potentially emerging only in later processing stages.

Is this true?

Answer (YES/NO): NO